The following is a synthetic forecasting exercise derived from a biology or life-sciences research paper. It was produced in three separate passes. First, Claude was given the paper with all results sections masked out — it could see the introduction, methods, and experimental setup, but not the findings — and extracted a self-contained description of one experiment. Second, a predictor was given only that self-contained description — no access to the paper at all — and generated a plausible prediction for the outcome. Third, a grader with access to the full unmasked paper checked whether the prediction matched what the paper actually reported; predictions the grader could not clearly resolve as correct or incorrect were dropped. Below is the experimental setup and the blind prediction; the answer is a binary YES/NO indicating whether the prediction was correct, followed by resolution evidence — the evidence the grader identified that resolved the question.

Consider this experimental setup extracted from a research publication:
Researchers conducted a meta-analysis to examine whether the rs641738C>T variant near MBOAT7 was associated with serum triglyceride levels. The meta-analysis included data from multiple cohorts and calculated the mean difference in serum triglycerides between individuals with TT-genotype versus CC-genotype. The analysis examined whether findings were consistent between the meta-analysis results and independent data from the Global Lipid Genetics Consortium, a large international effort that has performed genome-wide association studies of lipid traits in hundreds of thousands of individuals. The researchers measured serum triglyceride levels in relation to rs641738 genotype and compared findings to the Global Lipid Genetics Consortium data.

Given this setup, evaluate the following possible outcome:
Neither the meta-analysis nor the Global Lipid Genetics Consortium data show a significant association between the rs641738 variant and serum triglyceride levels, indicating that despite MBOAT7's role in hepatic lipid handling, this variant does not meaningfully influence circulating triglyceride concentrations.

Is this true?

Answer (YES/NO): NO